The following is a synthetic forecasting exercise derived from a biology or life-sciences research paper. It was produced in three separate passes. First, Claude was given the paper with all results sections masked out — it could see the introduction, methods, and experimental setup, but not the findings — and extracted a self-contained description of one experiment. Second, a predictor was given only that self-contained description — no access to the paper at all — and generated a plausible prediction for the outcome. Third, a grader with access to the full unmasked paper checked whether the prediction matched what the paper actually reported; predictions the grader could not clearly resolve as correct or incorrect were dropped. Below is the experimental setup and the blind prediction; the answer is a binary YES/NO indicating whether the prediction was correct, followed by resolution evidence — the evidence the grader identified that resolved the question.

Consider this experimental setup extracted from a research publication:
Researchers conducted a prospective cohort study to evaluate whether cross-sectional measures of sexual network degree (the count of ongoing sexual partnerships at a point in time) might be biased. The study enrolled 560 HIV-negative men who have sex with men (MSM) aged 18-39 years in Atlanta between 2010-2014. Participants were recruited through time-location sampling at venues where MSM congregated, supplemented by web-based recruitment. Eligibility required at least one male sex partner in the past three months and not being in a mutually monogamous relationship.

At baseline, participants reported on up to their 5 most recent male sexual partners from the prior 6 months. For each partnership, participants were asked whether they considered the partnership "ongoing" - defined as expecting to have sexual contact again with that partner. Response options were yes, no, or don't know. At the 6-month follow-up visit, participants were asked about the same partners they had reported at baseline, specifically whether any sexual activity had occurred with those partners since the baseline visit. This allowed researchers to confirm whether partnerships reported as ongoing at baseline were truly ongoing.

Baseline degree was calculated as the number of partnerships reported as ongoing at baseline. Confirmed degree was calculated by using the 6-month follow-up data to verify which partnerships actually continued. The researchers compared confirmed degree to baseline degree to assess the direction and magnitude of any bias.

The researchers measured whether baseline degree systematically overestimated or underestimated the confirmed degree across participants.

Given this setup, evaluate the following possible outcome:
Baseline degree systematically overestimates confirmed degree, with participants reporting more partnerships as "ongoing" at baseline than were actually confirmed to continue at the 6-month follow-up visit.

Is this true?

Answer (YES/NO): YES